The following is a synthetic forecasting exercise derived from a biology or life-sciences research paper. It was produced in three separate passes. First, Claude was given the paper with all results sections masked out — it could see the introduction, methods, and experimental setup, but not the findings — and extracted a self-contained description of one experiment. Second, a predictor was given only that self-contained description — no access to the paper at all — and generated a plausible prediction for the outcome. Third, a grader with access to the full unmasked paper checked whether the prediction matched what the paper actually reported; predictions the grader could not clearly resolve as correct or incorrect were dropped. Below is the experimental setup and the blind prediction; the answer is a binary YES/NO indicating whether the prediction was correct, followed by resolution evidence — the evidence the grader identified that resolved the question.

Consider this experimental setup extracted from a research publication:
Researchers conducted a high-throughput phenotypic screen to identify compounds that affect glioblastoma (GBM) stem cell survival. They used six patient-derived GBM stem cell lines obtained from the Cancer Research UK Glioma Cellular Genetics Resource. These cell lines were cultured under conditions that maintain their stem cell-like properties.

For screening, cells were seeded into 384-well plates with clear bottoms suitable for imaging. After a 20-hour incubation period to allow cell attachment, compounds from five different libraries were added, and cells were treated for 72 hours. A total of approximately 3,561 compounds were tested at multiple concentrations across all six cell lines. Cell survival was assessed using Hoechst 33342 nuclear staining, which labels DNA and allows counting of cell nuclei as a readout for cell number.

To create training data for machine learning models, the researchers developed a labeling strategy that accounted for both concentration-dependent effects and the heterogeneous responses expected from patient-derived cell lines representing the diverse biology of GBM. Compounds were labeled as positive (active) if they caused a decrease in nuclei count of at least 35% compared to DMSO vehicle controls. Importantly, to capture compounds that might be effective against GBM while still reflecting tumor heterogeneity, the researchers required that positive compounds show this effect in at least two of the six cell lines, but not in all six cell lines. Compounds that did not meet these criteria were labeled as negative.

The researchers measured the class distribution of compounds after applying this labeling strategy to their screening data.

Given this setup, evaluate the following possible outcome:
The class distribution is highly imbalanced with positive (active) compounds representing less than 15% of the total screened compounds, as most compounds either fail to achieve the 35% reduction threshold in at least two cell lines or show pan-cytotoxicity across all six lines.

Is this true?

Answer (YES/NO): YES